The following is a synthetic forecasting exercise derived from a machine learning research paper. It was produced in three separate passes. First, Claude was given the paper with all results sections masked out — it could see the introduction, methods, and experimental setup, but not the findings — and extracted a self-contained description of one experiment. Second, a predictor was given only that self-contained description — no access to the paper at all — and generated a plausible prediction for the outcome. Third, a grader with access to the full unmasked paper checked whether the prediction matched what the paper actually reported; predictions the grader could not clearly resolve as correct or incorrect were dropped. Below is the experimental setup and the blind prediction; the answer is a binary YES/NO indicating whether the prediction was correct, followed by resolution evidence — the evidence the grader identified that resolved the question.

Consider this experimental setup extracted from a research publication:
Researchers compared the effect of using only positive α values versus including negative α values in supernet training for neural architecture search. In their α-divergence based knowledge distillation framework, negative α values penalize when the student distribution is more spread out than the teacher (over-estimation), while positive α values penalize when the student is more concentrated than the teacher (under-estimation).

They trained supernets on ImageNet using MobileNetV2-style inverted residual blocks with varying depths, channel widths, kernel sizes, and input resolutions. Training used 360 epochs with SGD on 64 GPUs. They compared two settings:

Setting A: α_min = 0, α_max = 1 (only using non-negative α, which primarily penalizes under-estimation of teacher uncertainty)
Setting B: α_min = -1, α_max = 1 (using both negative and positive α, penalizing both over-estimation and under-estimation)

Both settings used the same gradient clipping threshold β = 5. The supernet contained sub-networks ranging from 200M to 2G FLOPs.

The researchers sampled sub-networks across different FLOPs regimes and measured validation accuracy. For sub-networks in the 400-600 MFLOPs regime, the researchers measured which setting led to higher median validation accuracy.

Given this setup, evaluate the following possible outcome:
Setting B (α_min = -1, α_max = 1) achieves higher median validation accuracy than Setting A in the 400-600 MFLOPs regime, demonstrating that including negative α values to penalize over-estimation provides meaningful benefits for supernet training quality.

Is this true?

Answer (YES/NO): YES